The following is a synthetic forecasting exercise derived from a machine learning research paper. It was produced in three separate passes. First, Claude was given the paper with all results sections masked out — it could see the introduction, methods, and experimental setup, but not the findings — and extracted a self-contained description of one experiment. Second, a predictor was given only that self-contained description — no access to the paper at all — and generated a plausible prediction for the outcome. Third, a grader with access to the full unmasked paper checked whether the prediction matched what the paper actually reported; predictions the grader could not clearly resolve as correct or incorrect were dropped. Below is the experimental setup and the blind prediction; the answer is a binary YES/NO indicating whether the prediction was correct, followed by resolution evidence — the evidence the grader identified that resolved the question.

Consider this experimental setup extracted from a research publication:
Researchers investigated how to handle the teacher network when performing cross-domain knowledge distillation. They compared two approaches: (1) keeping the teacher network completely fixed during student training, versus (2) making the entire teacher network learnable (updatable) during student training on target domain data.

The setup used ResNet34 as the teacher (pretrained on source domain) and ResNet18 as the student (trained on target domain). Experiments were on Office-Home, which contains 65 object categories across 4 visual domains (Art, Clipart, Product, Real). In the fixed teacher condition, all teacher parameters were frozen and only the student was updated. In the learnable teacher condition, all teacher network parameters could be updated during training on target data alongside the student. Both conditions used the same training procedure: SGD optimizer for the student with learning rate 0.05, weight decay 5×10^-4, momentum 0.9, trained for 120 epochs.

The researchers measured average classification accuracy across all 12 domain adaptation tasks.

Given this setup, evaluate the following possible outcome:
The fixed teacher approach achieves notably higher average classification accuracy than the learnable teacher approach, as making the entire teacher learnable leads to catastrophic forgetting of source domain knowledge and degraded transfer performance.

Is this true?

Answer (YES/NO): NO